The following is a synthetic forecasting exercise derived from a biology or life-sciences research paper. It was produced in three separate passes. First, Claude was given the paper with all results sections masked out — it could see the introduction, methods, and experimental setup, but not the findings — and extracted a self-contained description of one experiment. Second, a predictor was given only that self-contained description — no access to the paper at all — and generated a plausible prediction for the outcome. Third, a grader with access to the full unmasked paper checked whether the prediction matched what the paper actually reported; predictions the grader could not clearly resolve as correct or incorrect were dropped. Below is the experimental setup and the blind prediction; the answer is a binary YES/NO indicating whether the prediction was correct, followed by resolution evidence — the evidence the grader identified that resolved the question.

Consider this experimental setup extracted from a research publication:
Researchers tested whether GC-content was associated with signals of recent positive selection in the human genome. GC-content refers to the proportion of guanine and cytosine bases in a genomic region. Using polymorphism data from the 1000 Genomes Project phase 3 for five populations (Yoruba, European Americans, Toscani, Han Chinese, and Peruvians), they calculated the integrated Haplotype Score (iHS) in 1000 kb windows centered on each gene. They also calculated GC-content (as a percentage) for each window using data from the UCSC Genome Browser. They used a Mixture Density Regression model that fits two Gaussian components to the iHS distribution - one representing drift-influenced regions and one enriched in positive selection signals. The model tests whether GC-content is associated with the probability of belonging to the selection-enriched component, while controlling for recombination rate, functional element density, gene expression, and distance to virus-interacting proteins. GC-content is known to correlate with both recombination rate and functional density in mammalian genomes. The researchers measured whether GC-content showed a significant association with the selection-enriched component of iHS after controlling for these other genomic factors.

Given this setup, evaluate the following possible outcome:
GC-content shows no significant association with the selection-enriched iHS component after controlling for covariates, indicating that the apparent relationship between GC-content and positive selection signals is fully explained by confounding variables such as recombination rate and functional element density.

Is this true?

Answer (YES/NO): NO